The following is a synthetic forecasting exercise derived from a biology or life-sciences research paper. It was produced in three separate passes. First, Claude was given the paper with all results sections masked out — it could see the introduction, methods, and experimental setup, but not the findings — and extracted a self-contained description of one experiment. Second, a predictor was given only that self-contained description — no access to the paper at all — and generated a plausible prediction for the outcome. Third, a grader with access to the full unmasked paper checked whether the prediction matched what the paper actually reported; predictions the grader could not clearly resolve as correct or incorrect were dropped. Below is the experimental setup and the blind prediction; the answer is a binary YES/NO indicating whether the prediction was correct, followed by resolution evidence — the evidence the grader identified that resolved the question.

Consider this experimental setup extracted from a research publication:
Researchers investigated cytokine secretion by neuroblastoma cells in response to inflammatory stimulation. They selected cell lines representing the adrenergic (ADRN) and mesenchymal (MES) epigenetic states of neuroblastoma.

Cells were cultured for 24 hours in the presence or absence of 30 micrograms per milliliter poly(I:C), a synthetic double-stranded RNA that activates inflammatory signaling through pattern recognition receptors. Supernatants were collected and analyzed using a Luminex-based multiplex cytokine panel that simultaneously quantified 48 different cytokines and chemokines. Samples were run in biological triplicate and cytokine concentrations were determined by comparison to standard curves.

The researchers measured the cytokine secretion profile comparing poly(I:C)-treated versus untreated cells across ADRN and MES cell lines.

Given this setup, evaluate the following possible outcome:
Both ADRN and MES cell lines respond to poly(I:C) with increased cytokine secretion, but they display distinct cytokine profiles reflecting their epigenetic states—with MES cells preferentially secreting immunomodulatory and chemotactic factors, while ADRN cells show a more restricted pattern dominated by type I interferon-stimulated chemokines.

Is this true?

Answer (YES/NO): NO